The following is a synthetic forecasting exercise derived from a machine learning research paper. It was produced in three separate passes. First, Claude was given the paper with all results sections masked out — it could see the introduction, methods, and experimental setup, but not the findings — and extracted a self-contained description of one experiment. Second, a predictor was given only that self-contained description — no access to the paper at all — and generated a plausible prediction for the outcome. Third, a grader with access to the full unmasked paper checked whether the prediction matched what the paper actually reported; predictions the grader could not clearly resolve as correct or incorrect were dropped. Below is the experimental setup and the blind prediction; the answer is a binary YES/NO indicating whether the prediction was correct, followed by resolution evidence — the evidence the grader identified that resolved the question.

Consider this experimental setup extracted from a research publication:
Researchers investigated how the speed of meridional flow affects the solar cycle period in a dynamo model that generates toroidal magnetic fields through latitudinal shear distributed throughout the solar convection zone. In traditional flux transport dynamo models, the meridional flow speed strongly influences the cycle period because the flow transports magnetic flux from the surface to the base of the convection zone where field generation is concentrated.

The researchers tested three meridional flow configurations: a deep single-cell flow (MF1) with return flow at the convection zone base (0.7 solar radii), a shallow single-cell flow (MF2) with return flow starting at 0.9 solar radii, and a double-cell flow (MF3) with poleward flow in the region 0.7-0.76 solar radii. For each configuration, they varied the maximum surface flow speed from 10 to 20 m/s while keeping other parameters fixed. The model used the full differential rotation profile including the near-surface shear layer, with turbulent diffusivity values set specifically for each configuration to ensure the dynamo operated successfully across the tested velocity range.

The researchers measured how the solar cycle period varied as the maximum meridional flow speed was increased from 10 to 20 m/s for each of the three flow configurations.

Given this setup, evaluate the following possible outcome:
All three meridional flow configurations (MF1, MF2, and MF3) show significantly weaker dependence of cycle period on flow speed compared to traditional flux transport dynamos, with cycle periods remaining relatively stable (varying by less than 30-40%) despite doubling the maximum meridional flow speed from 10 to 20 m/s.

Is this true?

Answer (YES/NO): NO